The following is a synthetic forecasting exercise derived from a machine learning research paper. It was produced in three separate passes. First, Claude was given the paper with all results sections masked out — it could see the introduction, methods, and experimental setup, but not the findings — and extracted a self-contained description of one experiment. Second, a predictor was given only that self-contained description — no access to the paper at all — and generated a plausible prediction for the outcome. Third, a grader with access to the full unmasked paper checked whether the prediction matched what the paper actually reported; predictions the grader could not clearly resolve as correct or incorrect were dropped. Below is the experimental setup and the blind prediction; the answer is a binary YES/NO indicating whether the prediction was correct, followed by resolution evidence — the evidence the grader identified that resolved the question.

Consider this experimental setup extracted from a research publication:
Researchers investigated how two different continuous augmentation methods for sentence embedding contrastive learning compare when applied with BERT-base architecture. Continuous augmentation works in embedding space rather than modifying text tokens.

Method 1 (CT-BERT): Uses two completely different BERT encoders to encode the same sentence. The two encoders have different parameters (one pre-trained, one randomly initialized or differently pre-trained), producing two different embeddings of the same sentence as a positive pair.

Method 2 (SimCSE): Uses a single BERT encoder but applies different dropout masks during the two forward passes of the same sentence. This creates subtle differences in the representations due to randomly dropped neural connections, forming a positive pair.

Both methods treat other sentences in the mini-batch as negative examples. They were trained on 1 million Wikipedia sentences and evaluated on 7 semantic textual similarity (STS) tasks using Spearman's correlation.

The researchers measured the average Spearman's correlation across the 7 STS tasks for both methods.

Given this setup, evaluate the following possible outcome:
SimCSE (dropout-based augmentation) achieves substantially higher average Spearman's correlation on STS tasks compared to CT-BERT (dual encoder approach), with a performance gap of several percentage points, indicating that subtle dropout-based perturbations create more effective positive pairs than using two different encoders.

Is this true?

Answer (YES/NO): YES